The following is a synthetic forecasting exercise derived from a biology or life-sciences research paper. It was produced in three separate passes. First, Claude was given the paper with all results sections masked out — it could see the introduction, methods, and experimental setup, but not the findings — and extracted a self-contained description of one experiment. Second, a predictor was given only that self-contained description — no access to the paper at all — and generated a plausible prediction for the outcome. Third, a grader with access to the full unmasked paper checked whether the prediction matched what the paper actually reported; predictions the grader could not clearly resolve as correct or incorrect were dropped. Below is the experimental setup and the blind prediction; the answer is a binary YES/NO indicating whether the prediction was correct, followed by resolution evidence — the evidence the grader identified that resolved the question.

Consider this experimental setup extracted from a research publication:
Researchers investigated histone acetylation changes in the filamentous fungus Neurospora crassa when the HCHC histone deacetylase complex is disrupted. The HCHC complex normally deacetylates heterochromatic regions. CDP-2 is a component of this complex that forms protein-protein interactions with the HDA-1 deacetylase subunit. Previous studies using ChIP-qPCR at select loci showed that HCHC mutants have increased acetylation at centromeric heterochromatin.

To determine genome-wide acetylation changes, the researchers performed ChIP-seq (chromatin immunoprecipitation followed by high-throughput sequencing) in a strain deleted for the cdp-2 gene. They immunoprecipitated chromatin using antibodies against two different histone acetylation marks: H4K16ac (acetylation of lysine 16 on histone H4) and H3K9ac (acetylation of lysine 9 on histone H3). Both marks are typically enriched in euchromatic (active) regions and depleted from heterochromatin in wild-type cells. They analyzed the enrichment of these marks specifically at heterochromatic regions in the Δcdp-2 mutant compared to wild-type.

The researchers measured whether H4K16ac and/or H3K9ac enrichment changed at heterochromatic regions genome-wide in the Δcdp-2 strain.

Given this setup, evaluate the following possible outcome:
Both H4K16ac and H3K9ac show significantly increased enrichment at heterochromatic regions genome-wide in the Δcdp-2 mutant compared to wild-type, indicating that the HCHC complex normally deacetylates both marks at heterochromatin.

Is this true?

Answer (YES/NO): NO